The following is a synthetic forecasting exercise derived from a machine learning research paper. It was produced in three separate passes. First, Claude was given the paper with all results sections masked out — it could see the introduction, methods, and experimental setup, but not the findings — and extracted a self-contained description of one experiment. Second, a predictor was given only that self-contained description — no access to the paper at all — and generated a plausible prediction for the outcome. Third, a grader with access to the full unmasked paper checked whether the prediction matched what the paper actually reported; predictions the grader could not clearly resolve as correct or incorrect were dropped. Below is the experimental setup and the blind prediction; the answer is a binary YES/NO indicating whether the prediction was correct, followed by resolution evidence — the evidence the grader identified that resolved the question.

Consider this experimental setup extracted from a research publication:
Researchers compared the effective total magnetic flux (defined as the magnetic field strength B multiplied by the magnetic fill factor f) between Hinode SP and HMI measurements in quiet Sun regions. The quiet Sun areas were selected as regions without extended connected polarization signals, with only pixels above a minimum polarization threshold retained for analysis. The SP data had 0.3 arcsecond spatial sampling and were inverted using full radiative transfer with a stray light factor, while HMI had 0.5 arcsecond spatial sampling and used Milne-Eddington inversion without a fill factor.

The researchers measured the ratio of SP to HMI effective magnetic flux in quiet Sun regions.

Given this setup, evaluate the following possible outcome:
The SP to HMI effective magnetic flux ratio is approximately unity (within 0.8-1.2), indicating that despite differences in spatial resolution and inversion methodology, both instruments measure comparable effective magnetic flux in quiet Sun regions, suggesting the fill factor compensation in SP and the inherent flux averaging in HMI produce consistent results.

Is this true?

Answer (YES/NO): NO